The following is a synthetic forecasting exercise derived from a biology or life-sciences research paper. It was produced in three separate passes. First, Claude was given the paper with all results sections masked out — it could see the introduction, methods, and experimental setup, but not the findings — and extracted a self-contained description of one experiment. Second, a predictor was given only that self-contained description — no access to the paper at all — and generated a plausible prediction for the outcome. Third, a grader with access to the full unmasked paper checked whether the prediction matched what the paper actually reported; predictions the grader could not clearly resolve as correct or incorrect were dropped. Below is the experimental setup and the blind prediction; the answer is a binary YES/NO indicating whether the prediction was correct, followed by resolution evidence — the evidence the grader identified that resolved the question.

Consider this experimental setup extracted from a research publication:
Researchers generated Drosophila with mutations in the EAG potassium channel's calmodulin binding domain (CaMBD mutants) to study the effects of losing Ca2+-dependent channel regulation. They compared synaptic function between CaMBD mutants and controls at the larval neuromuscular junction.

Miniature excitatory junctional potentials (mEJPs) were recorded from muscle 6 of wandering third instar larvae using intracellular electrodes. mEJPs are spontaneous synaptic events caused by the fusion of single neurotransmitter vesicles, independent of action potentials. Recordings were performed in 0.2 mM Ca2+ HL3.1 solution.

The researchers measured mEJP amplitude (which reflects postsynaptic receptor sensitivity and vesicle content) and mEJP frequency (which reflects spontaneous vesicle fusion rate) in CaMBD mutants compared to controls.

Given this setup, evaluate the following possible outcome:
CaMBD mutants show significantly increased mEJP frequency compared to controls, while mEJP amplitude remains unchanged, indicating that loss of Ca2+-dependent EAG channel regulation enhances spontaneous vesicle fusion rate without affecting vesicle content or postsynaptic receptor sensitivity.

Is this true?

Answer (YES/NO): NO